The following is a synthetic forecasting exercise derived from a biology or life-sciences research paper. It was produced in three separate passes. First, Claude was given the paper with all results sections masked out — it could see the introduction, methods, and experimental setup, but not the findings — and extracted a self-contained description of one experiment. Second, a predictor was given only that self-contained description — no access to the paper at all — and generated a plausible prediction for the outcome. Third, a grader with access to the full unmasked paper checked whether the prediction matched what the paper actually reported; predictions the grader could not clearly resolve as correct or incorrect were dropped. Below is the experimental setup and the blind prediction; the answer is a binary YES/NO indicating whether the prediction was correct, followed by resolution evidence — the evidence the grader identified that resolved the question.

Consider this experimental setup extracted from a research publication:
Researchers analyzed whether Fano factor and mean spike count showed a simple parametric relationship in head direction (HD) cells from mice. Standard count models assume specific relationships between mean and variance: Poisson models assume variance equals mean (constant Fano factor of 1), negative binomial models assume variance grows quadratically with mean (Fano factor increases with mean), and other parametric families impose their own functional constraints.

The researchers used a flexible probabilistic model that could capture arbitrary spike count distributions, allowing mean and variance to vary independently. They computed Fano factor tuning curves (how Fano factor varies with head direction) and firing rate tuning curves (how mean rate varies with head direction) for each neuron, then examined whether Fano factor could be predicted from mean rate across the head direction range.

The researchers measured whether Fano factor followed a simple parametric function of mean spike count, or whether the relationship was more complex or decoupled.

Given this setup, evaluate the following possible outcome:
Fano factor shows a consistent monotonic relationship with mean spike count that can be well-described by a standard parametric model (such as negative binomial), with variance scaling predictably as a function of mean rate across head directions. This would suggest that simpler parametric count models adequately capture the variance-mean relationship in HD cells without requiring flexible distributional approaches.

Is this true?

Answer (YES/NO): NO